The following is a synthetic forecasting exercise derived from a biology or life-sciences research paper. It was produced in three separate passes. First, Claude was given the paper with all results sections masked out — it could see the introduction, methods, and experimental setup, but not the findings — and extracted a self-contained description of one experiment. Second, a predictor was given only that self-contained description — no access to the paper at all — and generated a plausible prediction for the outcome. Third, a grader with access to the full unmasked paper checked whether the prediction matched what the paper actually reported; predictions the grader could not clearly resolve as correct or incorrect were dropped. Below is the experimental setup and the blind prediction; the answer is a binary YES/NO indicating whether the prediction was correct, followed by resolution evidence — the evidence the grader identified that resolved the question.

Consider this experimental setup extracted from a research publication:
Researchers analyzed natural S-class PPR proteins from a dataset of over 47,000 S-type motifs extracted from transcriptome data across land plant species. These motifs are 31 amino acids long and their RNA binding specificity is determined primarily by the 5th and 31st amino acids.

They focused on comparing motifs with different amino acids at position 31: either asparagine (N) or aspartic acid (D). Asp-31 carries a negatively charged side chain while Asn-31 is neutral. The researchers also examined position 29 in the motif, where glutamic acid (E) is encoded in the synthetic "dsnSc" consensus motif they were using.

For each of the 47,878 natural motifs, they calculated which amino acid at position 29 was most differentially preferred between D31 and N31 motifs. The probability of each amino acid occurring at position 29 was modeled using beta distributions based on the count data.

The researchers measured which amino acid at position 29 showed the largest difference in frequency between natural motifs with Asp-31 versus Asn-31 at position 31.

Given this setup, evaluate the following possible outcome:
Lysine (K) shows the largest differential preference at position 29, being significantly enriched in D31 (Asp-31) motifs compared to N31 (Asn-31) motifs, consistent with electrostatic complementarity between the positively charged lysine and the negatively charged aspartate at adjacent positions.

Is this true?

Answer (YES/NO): NO